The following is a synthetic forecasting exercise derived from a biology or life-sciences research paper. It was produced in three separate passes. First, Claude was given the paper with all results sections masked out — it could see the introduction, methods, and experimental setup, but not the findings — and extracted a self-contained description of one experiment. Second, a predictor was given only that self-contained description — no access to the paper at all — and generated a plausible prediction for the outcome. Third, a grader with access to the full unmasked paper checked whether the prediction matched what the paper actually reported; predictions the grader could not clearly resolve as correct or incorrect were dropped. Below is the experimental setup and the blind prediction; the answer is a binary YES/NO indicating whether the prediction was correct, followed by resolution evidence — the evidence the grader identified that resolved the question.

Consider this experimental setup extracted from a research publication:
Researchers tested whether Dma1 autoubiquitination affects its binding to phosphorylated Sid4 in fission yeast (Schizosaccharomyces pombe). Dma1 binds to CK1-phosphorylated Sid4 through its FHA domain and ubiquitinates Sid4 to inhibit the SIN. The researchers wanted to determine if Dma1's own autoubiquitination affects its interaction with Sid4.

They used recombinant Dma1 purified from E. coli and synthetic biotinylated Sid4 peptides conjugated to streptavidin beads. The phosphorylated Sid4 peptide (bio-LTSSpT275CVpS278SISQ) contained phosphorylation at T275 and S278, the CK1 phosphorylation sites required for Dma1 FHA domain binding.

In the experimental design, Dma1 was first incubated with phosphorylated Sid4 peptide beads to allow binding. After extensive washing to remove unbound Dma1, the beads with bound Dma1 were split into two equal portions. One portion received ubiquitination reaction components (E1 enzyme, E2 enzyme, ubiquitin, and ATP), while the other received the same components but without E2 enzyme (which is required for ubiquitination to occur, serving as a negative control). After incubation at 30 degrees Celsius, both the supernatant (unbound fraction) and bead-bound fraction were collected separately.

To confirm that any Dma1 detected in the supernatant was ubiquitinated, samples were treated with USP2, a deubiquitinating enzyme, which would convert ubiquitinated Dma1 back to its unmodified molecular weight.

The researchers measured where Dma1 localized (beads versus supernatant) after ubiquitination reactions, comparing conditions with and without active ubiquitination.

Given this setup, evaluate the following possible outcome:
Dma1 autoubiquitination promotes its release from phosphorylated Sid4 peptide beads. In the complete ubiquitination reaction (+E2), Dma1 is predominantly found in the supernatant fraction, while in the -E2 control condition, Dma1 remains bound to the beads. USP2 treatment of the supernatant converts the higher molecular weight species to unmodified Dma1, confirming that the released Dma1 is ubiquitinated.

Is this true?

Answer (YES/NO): YES